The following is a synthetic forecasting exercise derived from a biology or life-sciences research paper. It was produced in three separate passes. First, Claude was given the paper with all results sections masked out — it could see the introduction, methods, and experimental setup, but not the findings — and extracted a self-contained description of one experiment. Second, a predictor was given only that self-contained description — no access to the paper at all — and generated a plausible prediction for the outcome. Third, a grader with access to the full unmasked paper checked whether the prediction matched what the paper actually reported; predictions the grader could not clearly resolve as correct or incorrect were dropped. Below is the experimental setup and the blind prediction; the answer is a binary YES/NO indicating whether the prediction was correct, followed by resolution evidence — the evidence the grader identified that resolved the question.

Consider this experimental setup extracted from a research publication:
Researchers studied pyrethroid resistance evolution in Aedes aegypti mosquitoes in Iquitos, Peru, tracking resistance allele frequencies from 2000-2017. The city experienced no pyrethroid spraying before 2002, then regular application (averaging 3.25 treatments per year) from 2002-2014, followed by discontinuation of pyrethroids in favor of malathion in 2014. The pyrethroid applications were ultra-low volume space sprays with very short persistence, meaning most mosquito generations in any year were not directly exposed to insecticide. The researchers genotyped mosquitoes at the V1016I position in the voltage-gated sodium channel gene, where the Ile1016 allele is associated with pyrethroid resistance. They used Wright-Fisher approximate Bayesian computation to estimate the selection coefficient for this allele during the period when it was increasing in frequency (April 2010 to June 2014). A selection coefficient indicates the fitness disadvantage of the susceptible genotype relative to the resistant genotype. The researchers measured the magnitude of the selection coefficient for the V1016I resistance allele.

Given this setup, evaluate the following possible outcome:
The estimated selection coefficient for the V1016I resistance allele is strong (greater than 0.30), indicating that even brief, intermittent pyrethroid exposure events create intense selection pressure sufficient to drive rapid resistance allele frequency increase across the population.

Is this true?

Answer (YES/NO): YES